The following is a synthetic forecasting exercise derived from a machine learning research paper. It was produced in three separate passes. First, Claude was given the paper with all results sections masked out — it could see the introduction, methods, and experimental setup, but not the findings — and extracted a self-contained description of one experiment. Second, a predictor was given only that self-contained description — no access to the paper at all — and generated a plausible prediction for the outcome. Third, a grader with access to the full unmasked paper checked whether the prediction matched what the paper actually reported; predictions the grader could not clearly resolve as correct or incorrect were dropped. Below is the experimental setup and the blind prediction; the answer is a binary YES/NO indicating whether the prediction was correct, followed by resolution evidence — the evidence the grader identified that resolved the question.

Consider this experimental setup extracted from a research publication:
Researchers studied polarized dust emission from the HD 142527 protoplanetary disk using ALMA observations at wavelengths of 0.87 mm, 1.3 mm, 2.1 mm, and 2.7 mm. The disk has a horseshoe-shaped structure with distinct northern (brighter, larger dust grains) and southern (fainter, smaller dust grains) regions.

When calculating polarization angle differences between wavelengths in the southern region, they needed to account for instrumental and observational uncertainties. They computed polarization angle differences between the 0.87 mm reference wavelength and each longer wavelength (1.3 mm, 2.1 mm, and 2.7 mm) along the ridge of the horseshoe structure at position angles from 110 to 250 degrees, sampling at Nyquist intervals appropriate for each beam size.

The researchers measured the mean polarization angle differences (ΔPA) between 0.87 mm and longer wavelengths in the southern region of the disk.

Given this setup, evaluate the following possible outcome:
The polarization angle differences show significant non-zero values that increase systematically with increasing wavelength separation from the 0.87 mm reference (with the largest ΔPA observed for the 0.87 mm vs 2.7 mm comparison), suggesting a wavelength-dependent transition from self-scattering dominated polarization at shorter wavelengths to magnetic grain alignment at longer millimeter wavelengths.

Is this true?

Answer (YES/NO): NO